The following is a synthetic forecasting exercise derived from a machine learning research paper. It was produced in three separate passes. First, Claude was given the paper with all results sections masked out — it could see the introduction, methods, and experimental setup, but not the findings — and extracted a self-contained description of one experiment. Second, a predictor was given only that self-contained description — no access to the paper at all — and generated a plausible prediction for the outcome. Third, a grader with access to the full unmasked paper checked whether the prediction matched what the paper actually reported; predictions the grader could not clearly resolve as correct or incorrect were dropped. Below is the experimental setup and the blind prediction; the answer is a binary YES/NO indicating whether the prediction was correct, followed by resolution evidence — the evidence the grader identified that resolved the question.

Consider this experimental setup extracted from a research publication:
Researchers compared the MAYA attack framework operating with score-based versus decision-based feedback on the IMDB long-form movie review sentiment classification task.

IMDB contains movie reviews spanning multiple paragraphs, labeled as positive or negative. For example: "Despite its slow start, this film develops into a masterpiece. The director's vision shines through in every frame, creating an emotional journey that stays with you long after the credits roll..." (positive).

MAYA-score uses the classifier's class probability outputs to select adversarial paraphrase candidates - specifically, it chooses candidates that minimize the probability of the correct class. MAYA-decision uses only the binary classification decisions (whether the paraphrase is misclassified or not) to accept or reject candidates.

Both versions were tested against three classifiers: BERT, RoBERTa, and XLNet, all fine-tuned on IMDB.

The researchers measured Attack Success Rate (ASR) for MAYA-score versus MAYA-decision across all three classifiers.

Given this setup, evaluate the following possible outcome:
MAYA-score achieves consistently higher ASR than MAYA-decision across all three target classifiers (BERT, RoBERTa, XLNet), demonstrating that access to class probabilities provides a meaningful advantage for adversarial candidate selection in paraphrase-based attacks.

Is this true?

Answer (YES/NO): YES